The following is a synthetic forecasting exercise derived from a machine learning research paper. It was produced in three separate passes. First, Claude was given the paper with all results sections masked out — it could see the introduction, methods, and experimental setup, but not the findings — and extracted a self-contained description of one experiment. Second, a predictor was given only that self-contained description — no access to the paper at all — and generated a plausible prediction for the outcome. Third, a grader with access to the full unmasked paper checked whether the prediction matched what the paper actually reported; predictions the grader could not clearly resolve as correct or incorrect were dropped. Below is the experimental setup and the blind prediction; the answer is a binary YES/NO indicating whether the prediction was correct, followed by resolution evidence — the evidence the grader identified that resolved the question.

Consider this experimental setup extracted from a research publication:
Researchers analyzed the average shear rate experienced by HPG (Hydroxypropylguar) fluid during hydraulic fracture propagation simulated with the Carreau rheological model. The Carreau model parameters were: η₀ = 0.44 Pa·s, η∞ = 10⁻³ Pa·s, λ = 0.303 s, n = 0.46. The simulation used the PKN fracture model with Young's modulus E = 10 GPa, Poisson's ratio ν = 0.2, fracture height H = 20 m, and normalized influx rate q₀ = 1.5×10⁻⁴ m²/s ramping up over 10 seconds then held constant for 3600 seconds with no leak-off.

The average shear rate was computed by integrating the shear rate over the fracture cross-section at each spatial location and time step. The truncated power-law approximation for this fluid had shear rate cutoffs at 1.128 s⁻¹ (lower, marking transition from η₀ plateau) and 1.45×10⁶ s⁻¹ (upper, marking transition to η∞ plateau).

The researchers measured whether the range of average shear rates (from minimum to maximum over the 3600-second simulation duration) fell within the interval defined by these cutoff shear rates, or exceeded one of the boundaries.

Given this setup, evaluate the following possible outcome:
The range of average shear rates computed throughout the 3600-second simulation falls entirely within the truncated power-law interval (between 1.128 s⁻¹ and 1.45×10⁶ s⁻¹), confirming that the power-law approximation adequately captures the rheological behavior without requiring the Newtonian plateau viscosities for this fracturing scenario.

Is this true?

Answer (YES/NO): YES